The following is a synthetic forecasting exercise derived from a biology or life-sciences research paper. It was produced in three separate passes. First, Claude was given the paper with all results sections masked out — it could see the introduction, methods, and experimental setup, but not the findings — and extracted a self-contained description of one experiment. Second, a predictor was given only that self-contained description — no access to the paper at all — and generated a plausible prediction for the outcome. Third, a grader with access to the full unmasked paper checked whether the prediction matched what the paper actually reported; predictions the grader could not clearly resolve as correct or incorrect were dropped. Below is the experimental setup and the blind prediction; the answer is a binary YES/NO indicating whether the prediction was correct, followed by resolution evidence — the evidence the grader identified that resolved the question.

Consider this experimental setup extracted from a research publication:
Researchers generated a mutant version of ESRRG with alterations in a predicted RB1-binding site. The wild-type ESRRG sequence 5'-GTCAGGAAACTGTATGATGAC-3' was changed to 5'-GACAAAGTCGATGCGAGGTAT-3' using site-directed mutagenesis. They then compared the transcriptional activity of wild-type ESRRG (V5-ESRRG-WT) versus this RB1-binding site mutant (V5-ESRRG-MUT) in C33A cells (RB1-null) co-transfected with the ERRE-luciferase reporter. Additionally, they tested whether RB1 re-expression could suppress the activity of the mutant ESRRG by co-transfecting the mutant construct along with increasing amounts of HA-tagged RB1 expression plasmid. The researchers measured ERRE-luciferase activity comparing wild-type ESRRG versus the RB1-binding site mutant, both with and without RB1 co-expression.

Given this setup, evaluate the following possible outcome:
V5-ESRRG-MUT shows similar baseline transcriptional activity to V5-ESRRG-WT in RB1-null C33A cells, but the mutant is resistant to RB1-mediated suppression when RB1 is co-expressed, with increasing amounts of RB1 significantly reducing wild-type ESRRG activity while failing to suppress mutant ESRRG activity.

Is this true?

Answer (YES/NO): YES